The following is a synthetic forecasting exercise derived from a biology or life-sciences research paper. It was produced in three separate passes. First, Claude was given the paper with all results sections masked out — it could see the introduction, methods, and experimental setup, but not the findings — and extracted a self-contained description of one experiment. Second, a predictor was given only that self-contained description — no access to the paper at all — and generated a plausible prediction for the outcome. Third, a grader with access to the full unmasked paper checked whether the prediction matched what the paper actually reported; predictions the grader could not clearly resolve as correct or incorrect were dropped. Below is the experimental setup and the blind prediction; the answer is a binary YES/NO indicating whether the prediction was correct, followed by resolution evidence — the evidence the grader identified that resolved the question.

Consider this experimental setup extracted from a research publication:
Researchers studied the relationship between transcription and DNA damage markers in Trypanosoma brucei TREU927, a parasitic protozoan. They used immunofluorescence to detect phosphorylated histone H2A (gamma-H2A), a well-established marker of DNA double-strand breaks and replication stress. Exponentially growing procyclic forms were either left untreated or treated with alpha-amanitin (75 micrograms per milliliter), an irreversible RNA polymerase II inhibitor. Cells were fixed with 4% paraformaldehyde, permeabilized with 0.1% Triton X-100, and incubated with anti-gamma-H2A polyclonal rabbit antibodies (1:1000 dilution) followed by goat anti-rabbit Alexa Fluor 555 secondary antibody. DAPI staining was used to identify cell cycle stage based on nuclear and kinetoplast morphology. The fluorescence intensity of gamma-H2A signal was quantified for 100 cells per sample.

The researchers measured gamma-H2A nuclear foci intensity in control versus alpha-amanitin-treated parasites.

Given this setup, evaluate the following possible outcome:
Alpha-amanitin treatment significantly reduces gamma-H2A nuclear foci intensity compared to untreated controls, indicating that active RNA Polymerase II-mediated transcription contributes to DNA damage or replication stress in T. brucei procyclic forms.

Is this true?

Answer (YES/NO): YES